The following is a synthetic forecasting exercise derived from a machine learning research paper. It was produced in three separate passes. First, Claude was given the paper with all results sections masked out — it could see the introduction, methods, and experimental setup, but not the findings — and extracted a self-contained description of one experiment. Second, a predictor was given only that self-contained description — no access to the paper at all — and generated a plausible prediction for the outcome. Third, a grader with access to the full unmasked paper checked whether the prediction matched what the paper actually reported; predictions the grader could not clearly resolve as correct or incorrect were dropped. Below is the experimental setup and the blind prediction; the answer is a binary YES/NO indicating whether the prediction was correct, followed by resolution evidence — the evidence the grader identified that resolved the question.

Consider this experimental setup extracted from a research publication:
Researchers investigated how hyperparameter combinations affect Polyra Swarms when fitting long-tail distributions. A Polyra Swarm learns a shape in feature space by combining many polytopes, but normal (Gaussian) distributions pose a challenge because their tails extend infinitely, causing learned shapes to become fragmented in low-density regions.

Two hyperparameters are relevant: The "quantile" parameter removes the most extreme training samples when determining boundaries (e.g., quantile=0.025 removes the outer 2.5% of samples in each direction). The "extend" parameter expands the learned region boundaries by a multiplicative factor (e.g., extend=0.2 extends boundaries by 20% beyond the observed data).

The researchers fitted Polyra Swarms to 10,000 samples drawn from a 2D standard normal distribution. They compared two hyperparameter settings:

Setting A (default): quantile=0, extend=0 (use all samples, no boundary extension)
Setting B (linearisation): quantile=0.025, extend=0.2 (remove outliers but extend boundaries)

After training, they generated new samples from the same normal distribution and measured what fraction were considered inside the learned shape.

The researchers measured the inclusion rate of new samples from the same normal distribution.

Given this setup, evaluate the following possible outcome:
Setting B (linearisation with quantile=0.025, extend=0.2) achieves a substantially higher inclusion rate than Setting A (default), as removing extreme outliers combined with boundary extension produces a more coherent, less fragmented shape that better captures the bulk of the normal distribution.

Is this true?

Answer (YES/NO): YES